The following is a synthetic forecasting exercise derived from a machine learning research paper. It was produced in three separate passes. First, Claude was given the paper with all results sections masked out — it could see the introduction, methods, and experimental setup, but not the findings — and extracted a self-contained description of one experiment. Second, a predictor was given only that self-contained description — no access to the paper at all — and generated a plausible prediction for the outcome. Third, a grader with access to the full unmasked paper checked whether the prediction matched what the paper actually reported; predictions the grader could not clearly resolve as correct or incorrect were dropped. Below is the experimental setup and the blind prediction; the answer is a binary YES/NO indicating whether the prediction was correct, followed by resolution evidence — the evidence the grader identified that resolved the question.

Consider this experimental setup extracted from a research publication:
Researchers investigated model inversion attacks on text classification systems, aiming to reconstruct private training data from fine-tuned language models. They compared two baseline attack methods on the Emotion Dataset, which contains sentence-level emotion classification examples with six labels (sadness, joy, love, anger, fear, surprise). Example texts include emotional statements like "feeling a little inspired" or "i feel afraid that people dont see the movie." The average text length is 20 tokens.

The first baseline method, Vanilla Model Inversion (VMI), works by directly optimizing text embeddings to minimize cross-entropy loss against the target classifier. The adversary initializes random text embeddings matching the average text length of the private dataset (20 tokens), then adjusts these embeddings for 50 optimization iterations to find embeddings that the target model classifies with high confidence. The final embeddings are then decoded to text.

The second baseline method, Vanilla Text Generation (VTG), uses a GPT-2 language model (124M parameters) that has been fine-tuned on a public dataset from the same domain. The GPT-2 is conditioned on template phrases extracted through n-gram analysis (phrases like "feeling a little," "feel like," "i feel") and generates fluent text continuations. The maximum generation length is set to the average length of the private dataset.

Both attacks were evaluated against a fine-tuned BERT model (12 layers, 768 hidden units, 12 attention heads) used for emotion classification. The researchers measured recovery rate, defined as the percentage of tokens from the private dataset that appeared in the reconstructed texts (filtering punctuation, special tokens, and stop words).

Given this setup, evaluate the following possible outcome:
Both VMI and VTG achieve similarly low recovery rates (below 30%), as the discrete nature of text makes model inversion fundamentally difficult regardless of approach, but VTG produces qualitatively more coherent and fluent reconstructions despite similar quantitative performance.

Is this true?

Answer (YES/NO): NO